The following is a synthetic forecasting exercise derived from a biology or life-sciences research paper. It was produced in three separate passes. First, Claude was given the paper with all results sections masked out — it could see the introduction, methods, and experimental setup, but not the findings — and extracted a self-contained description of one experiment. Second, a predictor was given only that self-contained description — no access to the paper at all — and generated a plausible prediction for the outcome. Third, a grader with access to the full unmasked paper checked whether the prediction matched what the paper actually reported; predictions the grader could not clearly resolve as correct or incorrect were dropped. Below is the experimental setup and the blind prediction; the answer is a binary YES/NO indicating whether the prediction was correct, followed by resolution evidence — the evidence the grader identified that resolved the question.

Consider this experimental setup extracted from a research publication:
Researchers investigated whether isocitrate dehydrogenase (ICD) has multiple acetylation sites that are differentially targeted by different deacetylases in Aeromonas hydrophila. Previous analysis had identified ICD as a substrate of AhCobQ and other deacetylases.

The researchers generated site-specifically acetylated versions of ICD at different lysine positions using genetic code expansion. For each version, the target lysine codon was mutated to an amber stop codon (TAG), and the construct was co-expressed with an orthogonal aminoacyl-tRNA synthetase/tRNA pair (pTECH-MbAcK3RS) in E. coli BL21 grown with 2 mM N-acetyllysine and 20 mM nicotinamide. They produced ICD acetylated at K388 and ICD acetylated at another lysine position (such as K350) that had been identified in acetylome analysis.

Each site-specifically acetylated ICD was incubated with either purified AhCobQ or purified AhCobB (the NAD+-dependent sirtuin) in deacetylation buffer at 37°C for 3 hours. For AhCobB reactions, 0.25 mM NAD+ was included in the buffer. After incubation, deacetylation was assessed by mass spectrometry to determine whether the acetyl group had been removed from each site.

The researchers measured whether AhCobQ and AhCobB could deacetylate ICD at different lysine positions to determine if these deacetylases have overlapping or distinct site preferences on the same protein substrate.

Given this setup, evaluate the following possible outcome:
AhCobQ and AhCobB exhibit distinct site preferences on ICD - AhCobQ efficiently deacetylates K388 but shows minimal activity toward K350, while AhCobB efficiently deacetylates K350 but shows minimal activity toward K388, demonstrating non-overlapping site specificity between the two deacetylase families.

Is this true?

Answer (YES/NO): NO